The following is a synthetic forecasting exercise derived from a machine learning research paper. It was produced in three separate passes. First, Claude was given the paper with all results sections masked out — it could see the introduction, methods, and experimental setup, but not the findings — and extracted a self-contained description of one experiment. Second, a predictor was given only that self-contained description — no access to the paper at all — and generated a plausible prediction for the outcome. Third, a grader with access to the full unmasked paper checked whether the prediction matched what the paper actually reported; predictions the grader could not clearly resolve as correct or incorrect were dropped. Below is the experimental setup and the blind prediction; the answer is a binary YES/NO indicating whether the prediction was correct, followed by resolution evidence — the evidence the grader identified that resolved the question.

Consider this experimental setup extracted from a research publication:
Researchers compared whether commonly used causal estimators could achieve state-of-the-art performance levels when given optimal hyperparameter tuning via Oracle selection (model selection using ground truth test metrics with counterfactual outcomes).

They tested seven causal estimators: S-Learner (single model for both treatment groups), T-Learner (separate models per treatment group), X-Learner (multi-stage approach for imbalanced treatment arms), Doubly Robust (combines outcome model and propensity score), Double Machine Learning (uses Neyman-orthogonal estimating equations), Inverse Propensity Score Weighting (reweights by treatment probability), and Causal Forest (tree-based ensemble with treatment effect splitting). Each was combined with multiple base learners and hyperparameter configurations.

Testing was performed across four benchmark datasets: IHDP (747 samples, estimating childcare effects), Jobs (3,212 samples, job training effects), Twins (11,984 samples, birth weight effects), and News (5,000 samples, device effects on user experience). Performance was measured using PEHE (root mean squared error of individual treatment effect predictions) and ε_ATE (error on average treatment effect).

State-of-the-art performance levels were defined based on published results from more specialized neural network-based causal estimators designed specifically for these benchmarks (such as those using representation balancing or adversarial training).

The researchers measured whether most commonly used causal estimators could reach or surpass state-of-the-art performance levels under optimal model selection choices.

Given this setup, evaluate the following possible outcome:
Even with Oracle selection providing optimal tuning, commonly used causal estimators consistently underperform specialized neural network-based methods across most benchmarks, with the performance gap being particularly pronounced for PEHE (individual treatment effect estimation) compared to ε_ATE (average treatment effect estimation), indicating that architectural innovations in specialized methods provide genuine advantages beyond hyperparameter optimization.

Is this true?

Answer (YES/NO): NO